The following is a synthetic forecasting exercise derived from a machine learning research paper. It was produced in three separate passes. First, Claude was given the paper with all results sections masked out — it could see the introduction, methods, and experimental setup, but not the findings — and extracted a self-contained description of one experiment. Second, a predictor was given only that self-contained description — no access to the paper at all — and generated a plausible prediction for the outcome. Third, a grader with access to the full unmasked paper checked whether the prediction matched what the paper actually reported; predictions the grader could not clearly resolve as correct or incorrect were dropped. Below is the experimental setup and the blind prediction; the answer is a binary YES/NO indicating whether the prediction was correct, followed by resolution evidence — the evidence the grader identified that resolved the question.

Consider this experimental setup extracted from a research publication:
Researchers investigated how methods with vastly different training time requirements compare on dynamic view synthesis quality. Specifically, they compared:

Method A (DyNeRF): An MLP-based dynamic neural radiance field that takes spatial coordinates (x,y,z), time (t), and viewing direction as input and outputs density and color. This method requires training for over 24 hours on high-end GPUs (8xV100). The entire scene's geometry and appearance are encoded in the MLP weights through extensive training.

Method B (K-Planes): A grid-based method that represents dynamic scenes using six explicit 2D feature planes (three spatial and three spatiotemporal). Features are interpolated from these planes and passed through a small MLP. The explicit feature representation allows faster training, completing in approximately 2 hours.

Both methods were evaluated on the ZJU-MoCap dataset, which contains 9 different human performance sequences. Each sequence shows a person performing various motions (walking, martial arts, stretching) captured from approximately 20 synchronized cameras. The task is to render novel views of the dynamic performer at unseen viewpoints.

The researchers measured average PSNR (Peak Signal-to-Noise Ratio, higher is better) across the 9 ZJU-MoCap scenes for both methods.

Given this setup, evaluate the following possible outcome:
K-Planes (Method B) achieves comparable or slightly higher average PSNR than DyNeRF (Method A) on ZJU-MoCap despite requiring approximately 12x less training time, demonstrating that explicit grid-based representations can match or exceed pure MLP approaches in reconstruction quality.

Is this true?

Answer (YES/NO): NO